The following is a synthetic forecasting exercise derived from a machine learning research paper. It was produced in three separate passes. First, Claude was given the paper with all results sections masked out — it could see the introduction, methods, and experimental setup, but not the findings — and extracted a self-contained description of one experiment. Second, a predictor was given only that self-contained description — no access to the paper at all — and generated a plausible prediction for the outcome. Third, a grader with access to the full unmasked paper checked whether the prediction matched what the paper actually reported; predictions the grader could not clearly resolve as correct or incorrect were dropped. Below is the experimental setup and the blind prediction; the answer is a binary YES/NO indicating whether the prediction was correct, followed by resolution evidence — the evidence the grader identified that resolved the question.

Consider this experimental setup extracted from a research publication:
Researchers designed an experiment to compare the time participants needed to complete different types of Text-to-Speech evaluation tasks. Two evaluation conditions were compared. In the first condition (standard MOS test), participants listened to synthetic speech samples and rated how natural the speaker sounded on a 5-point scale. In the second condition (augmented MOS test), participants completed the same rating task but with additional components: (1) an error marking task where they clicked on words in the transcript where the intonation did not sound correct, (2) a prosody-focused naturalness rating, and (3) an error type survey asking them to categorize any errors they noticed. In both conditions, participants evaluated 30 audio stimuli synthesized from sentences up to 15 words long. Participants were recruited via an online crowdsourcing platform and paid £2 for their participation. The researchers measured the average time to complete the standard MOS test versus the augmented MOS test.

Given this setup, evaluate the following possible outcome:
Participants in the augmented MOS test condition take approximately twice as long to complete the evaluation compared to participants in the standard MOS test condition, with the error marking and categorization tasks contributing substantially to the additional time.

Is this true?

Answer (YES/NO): YES